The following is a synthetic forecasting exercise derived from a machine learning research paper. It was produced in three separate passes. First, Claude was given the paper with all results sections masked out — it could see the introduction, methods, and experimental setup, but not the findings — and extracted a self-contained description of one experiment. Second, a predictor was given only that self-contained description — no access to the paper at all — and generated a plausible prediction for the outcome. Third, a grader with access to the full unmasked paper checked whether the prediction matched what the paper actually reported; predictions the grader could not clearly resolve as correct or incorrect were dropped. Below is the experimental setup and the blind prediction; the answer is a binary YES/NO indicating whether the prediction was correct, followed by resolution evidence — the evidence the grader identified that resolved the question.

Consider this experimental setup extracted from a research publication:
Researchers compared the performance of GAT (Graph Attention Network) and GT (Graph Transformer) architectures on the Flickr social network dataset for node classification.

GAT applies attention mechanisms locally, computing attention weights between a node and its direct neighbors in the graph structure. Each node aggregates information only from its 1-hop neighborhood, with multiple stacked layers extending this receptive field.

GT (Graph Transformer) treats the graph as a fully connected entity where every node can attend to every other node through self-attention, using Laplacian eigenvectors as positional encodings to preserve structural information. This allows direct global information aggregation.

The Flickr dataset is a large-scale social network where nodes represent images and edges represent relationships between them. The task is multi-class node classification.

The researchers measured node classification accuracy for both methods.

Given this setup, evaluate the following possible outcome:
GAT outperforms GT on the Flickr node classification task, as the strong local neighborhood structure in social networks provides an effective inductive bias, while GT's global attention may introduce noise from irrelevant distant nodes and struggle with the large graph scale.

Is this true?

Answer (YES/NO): NO